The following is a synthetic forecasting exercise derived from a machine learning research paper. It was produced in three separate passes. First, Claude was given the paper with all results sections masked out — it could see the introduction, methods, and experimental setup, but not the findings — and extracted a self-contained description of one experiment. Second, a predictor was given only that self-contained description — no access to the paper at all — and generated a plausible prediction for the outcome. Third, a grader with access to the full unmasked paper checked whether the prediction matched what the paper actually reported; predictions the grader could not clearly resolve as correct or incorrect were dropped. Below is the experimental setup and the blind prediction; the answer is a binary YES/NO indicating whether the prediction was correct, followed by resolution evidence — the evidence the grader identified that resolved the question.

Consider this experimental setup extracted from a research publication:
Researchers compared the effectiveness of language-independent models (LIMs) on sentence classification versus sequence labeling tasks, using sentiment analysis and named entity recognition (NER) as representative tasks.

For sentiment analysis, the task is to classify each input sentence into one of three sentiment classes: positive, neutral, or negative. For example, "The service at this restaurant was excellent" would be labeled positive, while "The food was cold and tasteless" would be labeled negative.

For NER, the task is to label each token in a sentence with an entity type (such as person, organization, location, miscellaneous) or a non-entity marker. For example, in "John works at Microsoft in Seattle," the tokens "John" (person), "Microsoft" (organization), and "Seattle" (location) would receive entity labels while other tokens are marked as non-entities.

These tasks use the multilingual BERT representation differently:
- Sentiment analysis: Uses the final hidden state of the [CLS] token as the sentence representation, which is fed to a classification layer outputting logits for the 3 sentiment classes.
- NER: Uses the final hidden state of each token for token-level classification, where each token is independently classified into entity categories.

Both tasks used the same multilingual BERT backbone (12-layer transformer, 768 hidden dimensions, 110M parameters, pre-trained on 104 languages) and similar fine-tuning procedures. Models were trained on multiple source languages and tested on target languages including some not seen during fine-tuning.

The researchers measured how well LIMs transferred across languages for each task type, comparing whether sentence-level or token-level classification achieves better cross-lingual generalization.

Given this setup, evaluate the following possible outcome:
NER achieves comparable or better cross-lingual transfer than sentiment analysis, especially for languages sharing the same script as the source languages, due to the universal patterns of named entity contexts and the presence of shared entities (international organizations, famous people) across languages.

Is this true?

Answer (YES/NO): NO